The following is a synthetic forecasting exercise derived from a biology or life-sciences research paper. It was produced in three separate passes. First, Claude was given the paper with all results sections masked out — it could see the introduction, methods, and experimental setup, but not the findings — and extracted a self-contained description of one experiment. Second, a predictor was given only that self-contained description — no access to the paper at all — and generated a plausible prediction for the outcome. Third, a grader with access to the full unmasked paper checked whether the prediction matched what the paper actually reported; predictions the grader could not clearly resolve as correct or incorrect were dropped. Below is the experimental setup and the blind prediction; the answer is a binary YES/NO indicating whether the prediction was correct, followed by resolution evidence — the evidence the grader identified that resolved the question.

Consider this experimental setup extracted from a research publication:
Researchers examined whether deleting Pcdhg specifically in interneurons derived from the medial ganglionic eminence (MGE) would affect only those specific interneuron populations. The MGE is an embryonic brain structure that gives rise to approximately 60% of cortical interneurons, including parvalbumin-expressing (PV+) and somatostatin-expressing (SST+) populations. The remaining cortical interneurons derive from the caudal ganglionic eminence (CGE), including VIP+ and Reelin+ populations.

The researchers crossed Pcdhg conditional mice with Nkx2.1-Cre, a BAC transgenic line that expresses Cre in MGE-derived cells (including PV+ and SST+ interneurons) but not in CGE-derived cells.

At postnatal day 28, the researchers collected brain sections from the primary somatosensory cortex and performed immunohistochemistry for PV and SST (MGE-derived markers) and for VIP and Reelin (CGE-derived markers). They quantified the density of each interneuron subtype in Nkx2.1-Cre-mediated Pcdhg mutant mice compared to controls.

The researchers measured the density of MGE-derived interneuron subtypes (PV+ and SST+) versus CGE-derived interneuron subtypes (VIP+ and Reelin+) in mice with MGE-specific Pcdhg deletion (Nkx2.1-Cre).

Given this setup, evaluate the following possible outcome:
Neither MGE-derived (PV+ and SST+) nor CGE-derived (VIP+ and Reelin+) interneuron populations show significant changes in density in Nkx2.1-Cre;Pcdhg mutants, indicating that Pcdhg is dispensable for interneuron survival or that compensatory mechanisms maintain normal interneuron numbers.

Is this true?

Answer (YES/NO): NO